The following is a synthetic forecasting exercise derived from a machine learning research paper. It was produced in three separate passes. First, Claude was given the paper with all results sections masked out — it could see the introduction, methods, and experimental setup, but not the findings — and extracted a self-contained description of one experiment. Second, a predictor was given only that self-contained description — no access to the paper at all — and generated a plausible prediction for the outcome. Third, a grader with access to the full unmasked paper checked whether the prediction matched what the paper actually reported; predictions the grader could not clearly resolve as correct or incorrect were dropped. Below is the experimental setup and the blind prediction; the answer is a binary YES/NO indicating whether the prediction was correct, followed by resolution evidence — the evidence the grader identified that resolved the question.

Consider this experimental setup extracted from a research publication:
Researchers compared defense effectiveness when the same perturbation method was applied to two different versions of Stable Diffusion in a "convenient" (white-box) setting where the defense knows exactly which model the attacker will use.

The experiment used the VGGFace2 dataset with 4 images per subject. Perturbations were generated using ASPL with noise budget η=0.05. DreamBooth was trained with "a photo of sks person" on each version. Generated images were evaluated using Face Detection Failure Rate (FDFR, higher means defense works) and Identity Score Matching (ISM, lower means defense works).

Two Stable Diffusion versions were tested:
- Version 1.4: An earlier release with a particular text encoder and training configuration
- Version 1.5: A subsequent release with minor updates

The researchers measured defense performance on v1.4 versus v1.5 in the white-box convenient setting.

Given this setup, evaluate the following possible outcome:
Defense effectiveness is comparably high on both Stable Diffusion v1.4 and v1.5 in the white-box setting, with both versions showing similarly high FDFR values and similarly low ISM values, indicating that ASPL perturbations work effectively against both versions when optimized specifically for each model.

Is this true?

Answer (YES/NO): YES